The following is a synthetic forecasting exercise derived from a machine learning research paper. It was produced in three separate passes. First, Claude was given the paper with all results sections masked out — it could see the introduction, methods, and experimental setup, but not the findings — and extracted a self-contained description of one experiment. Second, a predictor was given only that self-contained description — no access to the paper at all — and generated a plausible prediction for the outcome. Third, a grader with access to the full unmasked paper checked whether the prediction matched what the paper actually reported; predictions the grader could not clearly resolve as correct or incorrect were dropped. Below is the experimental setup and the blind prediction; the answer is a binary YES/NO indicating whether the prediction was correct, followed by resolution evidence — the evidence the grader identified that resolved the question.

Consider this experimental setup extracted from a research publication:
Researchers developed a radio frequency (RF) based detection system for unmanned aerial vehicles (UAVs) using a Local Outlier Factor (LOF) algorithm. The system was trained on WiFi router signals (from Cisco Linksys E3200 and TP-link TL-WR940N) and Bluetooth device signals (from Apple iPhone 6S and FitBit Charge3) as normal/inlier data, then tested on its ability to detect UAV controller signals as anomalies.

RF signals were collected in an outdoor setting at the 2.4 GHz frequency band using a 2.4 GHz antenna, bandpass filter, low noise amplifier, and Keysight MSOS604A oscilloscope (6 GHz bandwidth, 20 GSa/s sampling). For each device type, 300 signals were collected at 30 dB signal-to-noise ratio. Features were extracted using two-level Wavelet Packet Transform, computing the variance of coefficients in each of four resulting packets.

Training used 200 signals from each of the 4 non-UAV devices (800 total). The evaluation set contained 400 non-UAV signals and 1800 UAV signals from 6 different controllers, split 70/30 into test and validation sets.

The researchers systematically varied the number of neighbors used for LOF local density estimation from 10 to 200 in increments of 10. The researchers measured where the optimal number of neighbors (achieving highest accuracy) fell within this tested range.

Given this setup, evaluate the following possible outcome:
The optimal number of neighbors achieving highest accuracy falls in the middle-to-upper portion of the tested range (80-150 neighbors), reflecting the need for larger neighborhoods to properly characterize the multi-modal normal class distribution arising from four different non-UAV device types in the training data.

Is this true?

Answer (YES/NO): YES